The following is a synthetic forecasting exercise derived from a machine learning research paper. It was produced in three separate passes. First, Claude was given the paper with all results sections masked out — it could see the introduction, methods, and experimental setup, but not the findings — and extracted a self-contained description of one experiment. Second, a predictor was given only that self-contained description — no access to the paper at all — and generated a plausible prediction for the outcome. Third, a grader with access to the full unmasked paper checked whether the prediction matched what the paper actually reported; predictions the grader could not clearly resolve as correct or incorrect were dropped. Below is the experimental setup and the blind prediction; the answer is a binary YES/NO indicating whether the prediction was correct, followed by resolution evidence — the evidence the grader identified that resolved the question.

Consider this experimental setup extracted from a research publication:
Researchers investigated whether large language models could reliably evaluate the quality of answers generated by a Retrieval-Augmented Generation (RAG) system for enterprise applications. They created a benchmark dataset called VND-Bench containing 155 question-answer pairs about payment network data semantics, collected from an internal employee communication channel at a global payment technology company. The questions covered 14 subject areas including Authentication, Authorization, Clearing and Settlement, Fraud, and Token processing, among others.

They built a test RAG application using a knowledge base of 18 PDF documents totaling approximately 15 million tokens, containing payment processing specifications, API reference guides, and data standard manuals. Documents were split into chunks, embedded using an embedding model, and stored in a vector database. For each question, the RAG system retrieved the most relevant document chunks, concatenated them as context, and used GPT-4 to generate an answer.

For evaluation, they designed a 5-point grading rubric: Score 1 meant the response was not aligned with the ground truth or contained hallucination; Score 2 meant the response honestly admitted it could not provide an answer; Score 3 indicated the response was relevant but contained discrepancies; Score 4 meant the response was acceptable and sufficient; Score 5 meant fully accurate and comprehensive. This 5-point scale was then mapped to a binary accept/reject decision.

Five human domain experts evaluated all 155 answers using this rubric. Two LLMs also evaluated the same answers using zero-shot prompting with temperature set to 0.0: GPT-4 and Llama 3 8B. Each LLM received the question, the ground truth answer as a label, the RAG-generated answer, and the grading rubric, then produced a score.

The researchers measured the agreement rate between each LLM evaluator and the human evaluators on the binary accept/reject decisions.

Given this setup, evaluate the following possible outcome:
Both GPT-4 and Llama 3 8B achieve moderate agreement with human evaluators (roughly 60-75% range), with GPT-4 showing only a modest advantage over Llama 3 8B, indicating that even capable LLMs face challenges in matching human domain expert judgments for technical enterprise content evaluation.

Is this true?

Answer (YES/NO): NO